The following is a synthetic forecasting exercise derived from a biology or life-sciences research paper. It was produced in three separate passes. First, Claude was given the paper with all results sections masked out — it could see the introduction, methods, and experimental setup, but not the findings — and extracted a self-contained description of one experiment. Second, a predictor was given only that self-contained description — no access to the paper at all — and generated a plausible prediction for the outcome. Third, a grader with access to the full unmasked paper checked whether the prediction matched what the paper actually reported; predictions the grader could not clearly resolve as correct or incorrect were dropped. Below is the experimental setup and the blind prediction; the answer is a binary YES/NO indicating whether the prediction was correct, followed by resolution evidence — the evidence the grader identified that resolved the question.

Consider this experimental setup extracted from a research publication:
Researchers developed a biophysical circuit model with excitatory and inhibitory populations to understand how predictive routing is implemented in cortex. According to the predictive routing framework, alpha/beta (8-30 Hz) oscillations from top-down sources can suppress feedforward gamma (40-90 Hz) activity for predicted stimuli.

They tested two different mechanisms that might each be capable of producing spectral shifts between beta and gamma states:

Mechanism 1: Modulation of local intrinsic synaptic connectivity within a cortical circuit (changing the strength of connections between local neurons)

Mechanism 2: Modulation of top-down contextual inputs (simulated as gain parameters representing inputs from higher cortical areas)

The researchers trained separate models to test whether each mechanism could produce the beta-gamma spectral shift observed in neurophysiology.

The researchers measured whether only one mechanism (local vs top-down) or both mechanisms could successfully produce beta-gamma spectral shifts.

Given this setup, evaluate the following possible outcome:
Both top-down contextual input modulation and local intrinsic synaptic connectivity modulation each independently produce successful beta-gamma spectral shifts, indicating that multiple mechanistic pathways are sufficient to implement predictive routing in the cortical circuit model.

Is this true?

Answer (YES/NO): YES